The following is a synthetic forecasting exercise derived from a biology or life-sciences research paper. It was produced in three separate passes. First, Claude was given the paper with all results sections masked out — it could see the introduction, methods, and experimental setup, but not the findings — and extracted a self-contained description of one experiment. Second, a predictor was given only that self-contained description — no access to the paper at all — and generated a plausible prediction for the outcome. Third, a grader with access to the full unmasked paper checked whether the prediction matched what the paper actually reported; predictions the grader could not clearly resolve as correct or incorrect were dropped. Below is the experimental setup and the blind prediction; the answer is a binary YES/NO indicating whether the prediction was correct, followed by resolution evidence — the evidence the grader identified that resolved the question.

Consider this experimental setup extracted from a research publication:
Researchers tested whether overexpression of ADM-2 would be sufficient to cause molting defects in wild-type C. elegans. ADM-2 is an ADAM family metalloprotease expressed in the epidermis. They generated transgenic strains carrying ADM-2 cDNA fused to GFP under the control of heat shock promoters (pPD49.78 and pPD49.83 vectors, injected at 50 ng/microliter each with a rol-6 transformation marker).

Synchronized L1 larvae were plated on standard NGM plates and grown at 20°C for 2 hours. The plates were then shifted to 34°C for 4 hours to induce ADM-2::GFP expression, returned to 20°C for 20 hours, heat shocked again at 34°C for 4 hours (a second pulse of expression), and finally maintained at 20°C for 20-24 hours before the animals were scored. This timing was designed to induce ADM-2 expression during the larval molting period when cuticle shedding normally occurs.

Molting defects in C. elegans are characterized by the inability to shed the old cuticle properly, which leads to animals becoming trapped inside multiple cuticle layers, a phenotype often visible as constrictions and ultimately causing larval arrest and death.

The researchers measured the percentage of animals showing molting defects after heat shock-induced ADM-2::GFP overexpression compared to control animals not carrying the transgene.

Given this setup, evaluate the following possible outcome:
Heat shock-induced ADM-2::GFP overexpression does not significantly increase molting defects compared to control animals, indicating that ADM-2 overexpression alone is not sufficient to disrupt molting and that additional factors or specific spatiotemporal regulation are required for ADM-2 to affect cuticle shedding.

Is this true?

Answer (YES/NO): NO